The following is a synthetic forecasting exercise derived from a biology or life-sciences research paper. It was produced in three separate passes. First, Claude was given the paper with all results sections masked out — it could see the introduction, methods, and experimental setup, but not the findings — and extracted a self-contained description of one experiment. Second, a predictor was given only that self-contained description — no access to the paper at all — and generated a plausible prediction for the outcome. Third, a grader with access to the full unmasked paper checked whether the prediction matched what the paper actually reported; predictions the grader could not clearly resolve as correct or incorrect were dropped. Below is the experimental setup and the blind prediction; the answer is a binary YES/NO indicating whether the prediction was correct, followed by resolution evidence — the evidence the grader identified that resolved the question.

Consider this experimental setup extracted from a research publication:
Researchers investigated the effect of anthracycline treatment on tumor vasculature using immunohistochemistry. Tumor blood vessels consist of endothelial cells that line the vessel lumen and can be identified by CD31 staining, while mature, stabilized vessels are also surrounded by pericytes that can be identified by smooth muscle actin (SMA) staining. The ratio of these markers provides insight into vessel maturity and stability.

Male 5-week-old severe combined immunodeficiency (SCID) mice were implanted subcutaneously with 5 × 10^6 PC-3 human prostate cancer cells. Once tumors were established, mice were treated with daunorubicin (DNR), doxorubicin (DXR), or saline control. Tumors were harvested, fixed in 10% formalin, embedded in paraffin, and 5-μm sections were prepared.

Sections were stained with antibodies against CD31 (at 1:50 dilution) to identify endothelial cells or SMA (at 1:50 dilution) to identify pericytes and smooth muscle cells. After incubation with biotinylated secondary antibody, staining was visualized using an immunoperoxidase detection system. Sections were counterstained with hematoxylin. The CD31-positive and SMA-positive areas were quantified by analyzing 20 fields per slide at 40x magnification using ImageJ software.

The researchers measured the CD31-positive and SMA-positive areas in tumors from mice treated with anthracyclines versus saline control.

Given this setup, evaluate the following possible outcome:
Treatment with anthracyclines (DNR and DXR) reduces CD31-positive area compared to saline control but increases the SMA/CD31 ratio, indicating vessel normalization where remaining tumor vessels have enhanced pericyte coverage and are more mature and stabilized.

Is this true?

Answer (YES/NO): NO